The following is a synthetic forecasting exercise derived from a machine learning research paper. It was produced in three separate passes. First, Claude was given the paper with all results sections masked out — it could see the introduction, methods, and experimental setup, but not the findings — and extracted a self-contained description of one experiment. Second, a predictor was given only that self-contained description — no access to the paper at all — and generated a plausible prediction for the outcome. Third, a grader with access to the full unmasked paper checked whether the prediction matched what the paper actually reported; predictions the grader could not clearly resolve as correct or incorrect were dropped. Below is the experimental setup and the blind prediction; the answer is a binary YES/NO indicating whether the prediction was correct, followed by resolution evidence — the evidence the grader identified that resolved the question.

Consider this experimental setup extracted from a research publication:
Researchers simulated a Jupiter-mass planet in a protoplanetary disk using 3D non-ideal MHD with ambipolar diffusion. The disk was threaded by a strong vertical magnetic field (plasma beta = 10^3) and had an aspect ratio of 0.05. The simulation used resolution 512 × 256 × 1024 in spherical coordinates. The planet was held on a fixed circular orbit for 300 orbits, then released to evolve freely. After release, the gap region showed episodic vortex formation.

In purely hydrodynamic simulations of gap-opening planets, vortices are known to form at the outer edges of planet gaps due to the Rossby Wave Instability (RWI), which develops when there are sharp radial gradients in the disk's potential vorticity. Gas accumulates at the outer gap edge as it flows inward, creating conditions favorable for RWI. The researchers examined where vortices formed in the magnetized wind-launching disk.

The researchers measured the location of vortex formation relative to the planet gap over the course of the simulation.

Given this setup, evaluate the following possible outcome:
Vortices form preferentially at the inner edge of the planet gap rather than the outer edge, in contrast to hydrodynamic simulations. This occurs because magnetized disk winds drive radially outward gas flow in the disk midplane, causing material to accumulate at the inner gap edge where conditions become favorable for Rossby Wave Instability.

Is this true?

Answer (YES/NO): YES